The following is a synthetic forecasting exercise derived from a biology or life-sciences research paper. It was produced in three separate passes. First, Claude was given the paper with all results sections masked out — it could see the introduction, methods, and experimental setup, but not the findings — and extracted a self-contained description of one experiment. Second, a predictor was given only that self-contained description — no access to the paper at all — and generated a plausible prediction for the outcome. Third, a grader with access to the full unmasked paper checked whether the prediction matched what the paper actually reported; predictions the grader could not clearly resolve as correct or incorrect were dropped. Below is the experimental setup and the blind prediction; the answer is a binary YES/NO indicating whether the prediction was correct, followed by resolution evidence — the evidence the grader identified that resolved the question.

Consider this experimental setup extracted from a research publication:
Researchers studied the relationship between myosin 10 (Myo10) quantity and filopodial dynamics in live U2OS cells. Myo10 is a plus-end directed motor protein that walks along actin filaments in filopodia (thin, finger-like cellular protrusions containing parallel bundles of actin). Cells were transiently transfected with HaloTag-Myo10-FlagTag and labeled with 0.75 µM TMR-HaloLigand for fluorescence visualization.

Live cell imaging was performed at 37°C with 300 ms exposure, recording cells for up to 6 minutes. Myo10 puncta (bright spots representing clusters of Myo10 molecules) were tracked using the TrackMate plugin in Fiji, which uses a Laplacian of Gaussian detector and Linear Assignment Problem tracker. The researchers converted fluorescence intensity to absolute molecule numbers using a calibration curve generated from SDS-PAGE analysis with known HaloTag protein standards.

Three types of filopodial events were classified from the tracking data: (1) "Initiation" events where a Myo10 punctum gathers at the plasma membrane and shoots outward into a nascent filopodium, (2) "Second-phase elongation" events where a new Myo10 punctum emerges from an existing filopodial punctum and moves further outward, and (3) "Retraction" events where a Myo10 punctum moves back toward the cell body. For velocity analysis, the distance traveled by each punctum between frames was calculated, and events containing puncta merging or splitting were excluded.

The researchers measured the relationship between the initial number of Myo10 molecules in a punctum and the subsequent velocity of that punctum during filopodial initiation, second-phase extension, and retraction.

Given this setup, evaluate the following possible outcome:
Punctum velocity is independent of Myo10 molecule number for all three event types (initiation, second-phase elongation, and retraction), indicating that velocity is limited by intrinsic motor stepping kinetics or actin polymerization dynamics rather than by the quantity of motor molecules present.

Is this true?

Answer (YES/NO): NO